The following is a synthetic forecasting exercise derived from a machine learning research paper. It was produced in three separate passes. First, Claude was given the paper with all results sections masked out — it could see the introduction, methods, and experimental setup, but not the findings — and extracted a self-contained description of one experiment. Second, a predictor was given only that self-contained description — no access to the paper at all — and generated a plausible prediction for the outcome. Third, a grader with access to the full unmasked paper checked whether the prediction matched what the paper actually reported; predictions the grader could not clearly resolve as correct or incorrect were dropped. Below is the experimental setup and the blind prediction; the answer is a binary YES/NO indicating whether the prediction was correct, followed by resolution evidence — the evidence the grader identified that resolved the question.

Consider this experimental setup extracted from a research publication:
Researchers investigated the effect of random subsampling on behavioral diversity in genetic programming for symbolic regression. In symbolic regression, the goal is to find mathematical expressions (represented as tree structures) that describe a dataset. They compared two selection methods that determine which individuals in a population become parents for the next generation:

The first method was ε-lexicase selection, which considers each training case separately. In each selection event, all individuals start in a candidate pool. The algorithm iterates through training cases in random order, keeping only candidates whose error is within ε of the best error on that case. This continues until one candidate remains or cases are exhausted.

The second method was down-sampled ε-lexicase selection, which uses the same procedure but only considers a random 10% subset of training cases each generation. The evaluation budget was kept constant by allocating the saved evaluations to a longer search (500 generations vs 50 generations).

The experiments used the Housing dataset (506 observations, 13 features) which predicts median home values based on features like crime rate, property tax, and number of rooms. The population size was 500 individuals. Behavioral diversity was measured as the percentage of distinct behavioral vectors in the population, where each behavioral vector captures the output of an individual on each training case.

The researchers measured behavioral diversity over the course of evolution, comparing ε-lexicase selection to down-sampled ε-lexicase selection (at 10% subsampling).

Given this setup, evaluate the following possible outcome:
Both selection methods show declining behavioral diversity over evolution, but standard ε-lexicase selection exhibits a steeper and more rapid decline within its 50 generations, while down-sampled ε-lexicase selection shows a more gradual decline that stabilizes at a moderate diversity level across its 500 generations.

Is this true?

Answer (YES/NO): NO